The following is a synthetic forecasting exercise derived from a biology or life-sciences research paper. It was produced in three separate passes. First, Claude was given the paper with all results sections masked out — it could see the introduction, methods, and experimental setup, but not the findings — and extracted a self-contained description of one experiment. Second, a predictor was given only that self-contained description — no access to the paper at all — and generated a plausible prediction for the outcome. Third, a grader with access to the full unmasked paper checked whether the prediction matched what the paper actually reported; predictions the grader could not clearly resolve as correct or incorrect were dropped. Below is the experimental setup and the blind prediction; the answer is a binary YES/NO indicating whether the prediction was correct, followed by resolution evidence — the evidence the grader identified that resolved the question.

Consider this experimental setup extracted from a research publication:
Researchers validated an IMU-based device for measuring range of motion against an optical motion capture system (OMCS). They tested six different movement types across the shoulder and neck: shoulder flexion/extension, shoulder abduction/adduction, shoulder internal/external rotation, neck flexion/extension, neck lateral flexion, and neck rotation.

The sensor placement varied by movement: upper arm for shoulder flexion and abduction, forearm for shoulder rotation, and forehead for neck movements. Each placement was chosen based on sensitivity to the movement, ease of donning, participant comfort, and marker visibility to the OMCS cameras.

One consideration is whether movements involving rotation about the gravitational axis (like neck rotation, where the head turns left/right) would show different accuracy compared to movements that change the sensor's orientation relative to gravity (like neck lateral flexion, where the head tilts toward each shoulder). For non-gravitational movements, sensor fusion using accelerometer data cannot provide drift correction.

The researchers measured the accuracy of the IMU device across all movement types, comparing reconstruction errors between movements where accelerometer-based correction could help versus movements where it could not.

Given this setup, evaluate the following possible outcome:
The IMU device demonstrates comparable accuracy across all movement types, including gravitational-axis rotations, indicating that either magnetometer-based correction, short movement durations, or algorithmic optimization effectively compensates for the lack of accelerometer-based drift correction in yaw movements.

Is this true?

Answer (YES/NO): NO